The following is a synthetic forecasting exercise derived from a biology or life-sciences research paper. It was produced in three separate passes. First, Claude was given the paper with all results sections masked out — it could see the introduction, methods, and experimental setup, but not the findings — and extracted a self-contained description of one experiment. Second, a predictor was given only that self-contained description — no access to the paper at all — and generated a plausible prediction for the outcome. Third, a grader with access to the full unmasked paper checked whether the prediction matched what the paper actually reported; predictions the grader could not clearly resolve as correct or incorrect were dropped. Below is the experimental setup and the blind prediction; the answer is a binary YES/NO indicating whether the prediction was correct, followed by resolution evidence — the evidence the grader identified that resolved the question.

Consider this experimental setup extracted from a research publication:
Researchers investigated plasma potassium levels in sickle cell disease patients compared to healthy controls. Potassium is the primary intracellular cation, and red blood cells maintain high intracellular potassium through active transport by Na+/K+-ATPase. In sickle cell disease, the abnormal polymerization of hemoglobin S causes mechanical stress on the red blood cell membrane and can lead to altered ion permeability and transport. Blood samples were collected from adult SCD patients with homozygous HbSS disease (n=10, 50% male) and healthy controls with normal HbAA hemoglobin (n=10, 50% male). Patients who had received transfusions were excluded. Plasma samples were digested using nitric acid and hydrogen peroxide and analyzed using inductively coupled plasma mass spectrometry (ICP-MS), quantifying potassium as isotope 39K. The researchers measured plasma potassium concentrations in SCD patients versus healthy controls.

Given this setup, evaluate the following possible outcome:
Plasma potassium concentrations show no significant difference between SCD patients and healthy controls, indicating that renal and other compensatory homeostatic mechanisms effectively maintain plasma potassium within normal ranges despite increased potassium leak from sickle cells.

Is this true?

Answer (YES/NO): NO